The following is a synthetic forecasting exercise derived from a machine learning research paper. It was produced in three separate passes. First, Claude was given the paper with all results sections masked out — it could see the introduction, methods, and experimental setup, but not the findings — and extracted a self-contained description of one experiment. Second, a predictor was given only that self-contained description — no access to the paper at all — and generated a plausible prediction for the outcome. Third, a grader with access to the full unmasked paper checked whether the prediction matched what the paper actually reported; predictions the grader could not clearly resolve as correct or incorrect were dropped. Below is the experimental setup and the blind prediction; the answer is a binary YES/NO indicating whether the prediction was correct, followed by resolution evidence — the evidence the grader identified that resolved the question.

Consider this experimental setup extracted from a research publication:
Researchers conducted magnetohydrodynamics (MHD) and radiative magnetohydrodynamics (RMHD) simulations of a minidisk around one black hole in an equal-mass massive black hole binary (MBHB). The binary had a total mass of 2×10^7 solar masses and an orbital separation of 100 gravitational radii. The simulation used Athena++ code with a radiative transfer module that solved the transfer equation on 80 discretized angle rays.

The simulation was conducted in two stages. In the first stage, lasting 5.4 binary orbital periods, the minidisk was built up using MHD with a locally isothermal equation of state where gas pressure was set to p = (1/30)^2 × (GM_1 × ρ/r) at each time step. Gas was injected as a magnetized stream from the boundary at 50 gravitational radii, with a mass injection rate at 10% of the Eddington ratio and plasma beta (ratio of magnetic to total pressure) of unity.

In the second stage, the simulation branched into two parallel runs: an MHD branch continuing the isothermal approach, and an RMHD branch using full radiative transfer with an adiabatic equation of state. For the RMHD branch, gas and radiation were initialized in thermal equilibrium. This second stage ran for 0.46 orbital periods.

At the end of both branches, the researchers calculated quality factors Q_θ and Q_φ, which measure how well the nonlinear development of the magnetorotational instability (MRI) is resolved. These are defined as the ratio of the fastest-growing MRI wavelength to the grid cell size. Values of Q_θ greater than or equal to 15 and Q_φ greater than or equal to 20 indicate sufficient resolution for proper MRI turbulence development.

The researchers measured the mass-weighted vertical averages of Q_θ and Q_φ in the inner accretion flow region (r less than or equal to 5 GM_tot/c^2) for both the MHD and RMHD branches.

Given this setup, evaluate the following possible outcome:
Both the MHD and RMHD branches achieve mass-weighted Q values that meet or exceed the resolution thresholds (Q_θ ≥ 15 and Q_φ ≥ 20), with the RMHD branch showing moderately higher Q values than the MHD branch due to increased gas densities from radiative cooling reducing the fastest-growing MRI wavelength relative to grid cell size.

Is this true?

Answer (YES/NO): NO